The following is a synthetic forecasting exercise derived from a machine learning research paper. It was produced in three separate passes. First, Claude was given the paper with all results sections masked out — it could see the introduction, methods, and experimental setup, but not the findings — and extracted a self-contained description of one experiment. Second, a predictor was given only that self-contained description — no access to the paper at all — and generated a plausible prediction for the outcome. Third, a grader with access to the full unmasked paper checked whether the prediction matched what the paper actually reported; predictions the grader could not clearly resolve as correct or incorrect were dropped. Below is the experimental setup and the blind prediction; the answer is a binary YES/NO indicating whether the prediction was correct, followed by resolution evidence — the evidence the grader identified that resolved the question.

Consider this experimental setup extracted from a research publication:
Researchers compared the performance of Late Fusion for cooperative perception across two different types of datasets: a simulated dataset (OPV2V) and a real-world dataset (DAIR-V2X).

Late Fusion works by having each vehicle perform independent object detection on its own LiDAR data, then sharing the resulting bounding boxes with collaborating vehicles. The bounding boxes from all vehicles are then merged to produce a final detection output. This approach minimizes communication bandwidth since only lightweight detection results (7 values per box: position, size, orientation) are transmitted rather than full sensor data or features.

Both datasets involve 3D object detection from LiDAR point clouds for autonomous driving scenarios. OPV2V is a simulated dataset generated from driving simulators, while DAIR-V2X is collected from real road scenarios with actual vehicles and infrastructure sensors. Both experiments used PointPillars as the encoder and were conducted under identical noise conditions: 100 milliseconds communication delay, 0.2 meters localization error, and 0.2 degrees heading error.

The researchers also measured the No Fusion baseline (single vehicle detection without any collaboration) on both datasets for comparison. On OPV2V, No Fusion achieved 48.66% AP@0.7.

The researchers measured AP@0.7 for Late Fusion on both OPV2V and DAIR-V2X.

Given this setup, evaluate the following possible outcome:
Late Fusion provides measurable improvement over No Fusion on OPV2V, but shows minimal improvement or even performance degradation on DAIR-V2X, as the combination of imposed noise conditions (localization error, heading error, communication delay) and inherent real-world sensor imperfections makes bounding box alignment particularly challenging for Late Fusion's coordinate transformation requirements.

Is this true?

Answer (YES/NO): YES